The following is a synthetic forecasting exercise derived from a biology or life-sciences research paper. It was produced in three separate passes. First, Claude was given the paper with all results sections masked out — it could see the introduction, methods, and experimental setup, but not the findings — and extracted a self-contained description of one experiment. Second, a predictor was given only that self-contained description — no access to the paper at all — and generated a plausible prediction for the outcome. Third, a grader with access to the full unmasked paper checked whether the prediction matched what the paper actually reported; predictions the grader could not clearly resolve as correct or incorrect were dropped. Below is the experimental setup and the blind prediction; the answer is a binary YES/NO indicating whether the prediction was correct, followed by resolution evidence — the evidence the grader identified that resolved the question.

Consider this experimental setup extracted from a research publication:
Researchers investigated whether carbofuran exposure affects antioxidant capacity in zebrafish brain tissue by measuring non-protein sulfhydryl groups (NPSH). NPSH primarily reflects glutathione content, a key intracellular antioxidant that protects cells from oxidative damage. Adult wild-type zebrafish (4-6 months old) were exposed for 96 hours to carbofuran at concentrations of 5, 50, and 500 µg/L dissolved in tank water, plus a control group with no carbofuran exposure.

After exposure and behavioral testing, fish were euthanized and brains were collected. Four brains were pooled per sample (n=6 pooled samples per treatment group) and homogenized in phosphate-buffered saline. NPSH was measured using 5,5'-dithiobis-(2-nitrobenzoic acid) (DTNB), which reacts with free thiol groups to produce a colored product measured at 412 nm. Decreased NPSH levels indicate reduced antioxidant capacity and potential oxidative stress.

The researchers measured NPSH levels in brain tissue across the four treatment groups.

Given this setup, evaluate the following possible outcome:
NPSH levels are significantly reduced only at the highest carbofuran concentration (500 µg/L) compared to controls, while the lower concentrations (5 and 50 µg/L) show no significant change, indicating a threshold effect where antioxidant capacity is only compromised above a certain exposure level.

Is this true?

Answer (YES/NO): NO